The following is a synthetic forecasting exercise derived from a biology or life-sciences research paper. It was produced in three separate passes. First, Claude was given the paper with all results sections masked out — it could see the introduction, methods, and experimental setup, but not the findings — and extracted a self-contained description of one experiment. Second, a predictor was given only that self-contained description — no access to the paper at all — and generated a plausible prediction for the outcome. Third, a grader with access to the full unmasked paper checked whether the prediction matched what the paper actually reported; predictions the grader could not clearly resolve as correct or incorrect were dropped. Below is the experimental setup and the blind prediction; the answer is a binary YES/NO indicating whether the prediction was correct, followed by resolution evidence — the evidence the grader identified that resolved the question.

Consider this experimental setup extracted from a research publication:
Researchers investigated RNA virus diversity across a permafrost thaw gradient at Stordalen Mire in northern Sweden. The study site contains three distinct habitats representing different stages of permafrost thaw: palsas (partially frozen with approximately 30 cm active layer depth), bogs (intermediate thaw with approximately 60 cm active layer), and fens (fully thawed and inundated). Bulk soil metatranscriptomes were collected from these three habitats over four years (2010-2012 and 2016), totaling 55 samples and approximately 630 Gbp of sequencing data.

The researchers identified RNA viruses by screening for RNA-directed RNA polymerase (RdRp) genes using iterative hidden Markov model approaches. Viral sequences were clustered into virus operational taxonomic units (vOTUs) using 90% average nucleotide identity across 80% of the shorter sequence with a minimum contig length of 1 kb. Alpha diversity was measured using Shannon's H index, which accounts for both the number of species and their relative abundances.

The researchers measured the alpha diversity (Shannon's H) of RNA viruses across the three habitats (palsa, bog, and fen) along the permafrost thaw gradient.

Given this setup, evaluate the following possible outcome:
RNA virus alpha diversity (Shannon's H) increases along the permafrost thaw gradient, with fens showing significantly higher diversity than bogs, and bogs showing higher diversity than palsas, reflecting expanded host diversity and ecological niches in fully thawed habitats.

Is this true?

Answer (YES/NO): YES